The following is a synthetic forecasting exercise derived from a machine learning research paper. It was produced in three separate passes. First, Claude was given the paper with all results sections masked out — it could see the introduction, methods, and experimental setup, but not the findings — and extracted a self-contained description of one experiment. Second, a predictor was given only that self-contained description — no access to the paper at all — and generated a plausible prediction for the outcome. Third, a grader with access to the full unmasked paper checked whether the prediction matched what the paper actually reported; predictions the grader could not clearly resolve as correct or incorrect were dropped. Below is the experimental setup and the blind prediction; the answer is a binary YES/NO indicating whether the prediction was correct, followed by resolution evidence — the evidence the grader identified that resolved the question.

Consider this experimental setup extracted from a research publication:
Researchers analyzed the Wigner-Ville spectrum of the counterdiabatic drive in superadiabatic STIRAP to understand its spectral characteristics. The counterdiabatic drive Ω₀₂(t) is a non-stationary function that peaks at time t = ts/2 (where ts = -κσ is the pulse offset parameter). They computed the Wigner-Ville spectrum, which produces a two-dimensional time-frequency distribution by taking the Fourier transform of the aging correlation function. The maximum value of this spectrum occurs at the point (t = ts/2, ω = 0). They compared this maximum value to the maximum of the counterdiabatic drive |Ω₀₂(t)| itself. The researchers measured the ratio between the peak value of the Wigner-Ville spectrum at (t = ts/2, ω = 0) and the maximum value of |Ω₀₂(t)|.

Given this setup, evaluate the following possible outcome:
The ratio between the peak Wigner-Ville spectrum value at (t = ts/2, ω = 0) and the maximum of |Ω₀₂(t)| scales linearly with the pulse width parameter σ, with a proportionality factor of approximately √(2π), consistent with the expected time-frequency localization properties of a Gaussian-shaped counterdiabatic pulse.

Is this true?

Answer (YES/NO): NO